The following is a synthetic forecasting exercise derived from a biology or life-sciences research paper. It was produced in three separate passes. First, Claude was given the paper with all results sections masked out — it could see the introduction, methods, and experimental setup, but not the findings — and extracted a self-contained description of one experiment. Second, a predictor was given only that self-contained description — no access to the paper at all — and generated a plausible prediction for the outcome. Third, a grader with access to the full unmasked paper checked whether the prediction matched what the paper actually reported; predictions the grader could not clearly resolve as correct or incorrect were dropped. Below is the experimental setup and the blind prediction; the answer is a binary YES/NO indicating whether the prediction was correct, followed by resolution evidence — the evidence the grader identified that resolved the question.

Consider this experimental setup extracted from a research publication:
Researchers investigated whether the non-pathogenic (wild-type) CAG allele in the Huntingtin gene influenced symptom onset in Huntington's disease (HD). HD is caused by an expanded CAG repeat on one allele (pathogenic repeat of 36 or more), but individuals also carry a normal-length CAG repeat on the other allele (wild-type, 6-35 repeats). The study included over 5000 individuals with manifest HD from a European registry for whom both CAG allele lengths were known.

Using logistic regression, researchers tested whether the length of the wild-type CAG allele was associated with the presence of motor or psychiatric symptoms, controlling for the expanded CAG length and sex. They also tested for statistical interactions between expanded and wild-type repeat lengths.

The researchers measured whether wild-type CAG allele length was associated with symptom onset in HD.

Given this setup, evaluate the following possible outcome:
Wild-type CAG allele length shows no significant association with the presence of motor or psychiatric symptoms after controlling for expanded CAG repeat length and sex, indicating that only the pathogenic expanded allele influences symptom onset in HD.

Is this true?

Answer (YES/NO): YES